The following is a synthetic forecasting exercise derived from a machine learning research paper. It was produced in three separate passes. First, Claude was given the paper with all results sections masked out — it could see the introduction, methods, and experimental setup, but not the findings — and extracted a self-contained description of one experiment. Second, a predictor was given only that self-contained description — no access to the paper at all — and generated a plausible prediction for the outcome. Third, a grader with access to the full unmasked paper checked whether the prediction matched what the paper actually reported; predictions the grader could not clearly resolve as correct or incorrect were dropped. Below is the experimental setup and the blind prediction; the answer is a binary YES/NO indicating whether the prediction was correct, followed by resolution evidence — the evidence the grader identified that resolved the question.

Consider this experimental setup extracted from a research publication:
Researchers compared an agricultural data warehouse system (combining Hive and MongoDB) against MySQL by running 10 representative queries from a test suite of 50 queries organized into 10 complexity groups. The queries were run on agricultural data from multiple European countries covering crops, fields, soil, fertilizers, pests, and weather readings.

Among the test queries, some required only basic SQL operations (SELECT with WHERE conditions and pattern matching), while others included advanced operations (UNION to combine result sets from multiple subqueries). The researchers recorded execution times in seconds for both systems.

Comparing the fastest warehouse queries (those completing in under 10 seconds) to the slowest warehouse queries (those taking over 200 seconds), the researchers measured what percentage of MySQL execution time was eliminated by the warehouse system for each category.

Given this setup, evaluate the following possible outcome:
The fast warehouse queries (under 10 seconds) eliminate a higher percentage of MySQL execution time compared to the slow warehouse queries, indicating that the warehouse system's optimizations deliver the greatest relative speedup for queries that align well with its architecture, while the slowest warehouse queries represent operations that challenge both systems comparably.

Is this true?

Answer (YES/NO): YES